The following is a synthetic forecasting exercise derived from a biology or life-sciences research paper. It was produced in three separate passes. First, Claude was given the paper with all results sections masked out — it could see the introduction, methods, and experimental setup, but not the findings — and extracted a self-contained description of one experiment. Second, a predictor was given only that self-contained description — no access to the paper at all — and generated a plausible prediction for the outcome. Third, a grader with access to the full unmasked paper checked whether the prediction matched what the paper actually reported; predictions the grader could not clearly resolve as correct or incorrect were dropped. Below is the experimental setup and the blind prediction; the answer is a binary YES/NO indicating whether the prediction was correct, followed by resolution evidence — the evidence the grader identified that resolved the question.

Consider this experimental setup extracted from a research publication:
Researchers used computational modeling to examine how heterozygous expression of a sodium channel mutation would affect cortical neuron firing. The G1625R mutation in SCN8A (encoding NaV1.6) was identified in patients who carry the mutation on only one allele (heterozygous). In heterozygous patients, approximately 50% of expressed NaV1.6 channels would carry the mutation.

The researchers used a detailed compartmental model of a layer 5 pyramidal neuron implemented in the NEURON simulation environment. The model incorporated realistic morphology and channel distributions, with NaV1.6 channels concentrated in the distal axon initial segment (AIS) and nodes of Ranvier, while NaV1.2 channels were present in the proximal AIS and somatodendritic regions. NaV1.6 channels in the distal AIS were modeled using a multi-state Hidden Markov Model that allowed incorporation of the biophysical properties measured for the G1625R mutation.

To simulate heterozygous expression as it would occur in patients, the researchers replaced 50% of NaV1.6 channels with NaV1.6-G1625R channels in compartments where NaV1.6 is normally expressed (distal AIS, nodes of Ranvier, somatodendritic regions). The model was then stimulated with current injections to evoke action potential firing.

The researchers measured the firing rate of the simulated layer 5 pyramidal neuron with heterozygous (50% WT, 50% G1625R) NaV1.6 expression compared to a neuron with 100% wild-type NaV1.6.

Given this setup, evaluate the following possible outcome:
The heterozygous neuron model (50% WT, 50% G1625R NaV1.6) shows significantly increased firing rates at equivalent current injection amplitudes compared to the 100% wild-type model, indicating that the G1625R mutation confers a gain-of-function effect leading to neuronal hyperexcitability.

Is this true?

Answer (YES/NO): NO